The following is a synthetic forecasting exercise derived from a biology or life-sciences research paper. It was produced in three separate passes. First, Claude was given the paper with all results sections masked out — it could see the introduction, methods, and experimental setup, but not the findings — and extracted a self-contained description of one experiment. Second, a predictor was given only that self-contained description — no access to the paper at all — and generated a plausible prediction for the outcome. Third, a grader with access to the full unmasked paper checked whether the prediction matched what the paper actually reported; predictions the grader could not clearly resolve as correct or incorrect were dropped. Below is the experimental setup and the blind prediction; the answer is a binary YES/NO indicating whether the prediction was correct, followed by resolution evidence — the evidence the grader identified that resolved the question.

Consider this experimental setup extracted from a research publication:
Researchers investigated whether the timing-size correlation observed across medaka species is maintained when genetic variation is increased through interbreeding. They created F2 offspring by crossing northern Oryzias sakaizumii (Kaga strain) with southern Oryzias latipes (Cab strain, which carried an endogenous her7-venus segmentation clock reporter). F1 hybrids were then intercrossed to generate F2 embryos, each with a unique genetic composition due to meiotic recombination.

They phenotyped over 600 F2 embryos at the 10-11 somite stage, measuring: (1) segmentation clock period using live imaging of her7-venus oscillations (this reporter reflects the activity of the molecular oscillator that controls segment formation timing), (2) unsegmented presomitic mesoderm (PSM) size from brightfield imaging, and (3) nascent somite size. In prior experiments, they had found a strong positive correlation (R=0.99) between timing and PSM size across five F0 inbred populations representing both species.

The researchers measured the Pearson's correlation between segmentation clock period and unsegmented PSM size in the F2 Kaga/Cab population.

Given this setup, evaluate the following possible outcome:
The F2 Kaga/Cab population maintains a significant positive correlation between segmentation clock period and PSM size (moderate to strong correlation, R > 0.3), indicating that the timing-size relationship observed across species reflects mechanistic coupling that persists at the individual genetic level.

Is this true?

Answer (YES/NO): NO